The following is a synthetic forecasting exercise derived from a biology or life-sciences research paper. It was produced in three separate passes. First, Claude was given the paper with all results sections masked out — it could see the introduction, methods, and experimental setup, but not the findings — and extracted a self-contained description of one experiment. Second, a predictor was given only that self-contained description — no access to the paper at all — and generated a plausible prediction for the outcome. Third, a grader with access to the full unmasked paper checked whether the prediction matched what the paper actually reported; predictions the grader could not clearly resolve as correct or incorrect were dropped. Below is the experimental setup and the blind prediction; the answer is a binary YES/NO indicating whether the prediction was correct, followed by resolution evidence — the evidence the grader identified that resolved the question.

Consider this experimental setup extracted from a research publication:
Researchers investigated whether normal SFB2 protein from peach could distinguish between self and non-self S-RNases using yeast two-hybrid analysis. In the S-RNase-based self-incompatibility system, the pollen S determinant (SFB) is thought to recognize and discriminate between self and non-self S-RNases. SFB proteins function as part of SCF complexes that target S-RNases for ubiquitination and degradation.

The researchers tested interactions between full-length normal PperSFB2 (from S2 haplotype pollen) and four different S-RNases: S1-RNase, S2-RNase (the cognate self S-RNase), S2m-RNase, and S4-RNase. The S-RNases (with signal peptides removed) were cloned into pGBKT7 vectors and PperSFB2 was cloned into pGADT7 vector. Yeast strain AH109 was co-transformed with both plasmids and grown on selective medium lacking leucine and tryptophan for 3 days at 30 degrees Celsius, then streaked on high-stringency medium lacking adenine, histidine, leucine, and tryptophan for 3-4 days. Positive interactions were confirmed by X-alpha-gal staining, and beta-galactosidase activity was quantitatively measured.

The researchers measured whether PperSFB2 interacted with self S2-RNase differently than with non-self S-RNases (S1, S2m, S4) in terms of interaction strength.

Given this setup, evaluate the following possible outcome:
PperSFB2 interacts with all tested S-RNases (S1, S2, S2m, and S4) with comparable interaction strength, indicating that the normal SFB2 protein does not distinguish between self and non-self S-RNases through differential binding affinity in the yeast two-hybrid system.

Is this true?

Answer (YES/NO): NO